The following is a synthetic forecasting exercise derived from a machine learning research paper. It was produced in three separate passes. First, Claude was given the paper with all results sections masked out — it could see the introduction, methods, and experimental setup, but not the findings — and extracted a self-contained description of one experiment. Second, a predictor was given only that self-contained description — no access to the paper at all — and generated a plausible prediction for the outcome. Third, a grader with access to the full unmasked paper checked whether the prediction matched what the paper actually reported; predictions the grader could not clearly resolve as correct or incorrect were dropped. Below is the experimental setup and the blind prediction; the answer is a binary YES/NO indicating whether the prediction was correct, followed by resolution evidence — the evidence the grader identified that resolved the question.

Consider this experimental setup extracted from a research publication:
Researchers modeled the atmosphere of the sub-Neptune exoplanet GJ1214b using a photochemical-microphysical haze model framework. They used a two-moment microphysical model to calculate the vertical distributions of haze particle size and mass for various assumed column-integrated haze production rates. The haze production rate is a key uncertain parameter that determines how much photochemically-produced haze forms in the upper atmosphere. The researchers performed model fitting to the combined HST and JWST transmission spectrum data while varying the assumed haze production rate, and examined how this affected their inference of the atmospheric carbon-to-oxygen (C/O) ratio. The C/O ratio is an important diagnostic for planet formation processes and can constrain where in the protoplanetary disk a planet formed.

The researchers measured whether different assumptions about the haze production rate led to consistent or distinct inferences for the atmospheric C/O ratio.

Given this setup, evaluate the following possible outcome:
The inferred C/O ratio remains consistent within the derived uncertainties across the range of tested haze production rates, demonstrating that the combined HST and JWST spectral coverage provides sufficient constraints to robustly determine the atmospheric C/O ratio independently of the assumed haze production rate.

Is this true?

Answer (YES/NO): NO